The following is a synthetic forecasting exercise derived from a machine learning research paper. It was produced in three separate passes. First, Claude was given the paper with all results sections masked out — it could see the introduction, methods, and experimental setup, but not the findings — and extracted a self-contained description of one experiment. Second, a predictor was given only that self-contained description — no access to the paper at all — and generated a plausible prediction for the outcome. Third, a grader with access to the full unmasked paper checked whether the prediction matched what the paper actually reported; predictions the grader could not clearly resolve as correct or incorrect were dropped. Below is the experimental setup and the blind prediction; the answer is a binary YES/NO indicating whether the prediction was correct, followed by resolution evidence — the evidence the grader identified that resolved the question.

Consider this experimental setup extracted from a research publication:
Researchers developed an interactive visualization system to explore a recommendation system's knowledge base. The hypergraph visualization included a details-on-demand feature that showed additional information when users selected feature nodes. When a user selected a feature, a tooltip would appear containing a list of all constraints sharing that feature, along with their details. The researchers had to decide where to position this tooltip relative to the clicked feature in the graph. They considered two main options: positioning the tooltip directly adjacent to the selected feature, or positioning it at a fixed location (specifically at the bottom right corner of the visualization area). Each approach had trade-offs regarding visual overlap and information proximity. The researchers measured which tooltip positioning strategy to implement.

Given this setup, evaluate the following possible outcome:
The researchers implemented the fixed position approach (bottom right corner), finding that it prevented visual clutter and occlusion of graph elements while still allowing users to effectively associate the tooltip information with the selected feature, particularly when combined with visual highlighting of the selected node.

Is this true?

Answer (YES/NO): YES